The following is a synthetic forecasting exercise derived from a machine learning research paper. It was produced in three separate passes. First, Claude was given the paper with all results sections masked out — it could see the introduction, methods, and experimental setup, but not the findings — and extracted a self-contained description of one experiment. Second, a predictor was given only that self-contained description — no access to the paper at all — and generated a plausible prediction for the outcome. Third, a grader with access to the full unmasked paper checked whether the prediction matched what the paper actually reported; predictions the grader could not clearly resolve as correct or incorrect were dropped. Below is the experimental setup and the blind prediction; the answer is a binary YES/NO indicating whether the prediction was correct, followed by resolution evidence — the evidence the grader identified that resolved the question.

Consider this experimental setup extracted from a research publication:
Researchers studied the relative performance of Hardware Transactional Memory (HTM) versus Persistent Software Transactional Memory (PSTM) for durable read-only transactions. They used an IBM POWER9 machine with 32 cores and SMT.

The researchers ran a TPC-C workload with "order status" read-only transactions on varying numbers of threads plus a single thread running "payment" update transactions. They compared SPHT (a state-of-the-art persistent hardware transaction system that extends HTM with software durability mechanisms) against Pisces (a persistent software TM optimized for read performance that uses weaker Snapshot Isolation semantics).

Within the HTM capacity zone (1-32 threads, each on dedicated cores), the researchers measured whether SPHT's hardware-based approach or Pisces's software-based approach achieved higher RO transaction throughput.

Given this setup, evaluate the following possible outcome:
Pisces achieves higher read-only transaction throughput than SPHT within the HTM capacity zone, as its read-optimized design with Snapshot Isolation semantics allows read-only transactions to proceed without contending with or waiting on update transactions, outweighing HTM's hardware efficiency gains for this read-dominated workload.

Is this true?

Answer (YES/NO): YES